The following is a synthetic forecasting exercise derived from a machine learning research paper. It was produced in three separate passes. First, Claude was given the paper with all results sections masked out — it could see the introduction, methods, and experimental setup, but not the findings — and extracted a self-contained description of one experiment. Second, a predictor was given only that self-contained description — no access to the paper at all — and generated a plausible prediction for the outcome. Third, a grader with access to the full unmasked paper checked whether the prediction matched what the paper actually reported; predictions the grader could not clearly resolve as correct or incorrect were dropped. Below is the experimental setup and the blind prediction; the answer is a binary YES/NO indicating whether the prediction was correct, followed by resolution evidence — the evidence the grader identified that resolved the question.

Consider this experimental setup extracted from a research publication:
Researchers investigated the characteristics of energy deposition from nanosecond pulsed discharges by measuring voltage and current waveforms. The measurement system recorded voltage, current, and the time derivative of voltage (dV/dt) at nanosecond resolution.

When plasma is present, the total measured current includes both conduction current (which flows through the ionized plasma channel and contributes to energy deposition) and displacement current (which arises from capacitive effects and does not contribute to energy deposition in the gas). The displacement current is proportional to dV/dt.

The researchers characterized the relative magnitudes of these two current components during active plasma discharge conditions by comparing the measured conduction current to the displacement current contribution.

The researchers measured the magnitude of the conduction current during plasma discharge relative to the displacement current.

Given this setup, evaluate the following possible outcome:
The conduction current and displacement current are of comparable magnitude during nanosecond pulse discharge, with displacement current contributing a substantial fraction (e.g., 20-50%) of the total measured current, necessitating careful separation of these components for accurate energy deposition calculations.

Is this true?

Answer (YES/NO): NO